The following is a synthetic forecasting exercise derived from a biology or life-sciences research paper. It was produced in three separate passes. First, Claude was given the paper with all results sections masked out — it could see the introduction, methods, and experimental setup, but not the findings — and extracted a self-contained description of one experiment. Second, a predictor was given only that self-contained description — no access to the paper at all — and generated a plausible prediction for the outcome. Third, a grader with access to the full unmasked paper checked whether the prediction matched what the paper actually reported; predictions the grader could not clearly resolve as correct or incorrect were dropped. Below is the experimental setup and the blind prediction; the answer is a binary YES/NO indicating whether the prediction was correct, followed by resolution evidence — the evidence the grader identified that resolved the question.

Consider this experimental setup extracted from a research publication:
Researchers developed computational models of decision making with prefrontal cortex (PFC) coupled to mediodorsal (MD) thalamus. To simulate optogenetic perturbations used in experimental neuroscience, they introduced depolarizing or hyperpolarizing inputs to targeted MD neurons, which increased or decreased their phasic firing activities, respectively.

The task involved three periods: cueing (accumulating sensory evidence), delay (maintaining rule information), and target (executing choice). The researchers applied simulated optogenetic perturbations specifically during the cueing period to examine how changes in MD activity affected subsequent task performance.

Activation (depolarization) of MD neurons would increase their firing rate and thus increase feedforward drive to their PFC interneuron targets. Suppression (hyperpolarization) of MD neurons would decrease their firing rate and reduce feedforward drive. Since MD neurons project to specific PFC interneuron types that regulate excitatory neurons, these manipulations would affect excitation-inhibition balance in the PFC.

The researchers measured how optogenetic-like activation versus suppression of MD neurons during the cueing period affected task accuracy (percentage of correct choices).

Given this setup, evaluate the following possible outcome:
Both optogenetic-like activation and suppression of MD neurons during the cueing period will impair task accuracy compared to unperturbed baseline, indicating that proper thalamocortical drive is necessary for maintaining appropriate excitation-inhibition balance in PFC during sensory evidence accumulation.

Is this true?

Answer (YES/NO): NO